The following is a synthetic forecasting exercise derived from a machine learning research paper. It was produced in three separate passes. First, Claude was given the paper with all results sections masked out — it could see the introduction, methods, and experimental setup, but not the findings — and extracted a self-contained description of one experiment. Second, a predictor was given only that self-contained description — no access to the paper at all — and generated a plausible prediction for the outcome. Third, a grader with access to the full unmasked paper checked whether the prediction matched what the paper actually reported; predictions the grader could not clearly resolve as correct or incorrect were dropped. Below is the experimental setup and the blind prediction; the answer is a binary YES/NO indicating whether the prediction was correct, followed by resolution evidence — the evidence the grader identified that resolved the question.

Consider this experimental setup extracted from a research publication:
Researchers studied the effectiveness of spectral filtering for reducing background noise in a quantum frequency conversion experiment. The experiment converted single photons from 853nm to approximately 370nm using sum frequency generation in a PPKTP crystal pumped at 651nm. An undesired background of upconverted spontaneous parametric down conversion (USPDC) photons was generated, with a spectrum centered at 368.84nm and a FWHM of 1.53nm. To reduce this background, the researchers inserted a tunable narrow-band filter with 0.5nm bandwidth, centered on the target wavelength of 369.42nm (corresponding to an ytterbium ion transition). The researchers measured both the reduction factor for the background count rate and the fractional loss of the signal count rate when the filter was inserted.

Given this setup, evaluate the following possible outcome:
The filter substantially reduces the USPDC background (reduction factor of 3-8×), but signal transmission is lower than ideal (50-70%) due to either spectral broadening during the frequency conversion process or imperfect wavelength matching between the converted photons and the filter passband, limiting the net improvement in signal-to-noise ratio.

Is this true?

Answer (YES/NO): NO